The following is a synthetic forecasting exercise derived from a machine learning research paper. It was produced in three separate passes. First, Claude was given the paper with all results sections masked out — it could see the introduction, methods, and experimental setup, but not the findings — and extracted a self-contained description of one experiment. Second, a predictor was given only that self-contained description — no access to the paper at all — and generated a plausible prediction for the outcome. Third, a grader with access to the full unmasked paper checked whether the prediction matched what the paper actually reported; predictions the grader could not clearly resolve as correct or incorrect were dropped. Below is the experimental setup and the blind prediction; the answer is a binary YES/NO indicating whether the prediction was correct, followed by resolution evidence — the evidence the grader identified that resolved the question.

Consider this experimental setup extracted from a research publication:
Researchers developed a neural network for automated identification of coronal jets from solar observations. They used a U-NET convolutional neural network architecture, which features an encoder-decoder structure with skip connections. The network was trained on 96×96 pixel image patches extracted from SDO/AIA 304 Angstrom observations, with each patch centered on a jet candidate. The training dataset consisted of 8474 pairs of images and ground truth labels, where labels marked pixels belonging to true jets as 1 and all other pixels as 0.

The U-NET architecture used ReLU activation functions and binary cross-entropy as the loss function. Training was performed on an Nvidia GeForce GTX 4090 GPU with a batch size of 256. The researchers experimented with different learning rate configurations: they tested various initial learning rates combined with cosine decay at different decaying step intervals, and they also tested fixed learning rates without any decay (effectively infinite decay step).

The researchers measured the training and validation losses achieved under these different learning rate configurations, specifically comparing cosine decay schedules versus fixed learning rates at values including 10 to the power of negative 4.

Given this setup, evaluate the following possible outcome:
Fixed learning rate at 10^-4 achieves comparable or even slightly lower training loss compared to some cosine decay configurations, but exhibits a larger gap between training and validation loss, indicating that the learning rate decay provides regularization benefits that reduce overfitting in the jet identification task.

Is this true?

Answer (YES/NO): NO